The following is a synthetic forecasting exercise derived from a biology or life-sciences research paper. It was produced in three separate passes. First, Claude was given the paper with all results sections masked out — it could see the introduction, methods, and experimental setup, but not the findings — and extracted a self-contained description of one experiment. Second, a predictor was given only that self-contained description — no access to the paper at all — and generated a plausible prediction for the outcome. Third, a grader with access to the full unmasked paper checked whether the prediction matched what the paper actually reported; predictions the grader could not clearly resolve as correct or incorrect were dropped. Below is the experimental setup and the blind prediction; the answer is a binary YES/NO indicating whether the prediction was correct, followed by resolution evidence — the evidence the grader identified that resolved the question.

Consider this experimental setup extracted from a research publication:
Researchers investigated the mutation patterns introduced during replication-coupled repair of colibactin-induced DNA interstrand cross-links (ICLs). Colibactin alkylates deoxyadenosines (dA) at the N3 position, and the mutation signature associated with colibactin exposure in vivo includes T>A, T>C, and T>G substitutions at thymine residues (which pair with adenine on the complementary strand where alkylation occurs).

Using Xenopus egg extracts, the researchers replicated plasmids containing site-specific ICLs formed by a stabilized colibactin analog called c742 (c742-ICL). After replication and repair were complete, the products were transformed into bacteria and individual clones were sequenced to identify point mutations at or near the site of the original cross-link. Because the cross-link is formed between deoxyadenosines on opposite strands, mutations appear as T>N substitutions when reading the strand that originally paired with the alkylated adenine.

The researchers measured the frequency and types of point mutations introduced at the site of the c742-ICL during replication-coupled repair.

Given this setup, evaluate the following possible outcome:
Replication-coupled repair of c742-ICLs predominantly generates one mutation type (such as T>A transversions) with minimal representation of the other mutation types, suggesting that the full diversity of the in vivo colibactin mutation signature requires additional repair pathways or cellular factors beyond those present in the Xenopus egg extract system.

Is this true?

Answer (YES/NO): YES